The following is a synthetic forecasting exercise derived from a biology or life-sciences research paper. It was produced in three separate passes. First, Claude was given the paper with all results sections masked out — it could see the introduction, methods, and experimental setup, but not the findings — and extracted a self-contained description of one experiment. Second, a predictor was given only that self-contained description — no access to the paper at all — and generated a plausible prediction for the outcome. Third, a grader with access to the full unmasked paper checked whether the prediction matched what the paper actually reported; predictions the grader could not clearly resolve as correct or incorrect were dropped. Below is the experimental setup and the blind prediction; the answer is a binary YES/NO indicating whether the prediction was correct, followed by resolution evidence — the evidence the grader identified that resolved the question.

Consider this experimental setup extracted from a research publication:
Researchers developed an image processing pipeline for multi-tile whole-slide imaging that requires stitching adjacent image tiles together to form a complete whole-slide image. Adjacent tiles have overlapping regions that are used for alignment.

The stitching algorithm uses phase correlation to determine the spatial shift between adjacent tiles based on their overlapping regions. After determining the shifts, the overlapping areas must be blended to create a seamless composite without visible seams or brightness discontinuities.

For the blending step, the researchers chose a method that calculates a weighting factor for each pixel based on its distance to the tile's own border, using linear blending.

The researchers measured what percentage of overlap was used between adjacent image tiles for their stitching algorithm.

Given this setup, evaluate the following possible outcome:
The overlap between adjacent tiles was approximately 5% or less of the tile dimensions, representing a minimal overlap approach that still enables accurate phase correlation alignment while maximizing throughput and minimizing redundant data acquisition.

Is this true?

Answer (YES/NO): NO